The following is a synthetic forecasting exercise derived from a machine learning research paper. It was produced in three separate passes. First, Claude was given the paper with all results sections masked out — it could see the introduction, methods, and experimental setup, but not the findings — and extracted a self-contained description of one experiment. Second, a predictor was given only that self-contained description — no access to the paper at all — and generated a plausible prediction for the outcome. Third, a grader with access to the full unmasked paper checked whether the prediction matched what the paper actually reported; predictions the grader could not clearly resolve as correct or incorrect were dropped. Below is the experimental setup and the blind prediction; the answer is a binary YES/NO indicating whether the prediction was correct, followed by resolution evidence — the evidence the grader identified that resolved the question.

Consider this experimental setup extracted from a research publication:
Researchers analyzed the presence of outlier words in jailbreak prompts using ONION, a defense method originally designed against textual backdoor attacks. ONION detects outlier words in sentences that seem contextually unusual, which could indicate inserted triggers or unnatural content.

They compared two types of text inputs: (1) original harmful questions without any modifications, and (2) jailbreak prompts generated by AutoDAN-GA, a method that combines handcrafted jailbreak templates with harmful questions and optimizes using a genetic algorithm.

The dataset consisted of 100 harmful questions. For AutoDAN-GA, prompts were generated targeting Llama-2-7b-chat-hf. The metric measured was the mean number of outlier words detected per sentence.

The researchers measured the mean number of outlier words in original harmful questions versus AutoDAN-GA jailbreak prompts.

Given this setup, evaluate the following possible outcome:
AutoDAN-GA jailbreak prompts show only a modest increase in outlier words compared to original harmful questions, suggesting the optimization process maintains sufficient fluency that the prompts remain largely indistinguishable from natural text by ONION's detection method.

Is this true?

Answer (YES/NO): NO